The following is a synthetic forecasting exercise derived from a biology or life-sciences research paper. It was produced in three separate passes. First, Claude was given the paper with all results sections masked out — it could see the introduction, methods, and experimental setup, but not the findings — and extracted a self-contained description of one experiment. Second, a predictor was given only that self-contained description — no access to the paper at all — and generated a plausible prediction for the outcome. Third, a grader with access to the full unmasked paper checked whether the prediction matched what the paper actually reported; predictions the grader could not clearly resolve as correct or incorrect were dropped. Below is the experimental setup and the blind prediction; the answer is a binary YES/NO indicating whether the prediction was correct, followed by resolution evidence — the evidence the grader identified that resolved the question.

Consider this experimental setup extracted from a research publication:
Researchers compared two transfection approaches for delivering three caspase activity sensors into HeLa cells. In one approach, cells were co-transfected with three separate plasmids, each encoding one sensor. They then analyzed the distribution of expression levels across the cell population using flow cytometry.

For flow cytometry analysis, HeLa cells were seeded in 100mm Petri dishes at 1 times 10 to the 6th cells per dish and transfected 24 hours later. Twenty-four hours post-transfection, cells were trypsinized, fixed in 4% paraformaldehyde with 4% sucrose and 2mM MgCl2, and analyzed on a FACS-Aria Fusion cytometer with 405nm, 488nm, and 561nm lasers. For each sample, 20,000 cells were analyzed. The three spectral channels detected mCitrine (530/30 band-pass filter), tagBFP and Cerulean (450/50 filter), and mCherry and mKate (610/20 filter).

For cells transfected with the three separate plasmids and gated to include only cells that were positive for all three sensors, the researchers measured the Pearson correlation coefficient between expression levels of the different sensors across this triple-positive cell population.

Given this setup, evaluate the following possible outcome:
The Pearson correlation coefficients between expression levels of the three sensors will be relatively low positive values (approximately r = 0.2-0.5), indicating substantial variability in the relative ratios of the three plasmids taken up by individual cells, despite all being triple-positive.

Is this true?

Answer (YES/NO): NO